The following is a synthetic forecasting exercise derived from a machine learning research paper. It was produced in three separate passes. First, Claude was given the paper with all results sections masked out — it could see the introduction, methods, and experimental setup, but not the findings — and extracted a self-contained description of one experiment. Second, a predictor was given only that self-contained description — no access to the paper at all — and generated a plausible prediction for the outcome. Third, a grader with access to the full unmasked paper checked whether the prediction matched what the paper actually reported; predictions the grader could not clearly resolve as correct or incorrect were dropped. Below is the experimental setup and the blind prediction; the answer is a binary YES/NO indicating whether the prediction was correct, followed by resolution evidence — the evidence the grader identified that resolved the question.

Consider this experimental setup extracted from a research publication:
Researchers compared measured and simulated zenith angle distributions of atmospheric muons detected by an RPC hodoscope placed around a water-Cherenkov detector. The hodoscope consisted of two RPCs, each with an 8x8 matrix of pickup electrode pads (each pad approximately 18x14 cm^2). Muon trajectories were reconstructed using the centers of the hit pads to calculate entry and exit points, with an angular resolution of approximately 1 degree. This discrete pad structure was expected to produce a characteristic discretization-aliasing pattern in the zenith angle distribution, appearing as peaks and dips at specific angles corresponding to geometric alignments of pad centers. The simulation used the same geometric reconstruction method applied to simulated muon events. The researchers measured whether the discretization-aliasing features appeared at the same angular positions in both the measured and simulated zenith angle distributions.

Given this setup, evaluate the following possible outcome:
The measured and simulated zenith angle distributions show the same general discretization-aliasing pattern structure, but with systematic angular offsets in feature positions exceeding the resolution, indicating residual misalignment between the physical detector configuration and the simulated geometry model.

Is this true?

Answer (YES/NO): NO